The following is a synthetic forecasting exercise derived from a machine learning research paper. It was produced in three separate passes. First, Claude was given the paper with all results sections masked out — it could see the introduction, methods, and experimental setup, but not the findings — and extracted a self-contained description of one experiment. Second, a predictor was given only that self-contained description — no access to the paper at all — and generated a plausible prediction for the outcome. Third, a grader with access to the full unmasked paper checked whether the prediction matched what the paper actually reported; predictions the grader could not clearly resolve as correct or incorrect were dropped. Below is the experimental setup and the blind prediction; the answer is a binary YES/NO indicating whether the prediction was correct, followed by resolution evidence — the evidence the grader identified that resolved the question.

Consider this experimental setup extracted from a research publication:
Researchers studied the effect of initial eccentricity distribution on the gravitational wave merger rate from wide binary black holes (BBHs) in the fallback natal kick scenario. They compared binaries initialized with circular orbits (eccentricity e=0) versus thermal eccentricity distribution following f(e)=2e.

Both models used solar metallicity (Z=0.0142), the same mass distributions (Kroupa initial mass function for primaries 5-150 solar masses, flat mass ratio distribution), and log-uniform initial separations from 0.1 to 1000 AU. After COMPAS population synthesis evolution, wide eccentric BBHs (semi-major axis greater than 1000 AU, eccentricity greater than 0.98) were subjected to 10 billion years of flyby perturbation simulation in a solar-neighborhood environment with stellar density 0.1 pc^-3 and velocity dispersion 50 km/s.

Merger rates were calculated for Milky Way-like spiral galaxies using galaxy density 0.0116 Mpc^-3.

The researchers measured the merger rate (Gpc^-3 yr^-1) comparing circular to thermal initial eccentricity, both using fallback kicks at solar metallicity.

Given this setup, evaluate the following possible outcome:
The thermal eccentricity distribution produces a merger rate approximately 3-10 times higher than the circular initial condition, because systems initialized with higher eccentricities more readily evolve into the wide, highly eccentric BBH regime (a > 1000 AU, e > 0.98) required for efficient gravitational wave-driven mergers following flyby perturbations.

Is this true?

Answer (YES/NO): NO